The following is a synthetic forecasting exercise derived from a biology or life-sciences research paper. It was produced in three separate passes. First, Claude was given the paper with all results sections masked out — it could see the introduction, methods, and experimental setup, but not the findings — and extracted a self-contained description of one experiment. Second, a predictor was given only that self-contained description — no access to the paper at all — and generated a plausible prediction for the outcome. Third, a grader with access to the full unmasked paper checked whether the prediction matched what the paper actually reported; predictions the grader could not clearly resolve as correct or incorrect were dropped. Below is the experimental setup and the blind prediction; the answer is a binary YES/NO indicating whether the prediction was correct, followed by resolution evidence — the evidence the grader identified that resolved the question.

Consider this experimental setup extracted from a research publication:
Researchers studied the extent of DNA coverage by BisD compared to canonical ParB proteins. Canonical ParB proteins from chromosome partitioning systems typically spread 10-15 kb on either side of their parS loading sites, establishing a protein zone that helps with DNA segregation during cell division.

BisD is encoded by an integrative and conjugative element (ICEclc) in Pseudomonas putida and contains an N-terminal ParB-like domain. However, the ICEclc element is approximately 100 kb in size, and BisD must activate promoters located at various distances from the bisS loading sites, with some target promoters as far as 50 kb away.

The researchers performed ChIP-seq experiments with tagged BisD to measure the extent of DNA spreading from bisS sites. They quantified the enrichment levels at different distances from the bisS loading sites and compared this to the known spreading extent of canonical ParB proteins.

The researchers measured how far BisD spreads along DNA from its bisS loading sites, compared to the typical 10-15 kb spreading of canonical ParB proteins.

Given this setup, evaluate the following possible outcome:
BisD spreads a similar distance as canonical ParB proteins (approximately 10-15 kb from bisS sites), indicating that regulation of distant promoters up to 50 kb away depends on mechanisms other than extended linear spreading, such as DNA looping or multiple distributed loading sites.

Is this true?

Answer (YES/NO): NO